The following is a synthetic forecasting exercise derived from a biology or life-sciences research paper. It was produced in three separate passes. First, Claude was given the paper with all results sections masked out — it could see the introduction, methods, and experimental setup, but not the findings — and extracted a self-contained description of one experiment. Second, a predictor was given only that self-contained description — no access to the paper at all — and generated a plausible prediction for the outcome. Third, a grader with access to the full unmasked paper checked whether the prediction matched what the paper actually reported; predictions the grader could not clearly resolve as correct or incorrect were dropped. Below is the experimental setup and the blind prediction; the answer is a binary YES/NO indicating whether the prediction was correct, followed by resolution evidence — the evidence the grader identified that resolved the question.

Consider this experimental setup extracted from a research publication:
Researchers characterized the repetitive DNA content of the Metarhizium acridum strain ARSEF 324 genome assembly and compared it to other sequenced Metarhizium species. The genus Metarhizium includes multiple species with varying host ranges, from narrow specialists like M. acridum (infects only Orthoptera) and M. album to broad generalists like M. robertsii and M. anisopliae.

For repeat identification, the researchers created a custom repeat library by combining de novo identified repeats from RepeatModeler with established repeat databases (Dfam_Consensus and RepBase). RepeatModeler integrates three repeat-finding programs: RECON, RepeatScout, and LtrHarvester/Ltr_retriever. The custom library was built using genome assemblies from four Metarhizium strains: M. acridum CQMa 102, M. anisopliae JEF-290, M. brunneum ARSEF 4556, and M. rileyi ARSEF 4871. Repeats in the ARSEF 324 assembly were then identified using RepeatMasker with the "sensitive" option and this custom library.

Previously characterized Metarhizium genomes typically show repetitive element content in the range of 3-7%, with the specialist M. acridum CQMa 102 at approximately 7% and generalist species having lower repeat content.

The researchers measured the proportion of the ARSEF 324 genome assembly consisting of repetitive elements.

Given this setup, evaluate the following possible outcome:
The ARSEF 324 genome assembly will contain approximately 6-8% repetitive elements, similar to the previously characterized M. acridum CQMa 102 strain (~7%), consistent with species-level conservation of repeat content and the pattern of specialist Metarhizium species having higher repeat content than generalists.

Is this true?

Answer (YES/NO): NO